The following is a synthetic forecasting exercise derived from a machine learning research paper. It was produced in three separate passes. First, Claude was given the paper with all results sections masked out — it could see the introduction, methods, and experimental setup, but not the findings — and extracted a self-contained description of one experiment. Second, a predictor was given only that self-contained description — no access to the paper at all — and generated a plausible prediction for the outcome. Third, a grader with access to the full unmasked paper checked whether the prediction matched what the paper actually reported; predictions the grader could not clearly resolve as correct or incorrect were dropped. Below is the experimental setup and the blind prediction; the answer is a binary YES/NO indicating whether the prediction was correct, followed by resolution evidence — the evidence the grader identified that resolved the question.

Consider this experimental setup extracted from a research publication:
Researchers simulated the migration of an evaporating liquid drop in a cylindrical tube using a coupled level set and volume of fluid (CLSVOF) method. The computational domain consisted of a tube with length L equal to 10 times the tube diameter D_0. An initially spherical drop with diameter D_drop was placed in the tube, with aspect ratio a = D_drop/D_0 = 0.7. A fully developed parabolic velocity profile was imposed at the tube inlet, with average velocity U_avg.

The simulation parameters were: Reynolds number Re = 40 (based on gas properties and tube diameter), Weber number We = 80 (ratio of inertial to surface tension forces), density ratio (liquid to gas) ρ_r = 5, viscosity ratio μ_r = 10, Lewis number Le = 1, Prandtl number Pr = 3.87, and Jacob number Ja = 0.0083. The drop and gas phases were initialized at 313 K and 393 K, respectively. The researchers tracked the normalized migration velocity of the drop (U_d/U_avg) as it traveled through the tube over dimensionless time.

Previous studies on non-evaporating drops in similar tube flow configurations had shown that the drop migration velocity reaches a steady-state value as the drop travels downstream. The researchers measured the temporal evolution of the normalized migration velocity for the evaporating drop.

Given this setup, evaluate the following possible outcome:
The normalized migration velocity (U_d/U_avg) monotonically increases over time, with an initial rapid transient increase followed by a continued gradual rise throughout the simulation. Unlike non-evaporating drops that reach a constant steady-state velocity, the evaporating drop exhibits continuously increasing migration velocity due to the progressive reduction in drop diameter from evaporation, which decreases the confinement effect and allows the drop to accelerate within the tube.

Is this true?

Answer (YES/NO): YES